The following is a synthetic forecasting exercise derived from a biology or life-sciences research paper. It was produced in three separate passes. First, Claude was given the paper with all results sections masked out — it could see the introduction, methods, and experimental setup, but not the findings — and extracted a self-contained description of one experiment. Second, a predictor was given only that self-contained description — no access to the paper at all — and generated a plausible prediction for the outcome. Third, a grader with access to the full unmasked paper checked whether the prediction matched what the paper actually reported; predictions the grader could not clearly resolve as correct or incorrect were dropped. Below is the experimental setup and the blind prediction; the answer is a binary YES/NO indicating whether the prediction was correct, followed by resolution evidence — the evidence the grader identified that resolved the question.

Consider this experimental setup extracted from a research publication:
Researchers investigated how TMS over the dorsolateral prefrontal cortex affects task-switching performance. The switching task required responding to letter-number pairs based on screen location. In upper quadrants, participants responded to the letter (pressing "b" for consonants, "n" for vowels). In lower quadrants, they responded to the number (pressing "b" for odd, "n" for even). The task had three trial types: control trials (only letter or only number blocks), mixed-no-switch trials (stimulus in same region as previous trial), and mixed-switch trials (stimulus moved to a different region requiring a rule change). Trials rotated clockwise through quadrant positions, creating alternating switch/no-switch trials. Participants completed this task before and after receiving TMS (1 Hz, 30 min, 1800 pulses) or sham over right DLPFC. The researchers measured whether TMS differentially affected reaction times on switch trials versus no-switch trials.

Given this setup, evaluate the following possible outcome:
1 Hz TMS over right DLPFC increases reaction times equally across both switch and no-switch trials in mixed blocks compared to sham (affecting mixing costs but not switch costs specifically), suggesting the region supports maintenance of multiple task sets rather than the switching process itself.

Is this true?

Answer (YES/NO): NO